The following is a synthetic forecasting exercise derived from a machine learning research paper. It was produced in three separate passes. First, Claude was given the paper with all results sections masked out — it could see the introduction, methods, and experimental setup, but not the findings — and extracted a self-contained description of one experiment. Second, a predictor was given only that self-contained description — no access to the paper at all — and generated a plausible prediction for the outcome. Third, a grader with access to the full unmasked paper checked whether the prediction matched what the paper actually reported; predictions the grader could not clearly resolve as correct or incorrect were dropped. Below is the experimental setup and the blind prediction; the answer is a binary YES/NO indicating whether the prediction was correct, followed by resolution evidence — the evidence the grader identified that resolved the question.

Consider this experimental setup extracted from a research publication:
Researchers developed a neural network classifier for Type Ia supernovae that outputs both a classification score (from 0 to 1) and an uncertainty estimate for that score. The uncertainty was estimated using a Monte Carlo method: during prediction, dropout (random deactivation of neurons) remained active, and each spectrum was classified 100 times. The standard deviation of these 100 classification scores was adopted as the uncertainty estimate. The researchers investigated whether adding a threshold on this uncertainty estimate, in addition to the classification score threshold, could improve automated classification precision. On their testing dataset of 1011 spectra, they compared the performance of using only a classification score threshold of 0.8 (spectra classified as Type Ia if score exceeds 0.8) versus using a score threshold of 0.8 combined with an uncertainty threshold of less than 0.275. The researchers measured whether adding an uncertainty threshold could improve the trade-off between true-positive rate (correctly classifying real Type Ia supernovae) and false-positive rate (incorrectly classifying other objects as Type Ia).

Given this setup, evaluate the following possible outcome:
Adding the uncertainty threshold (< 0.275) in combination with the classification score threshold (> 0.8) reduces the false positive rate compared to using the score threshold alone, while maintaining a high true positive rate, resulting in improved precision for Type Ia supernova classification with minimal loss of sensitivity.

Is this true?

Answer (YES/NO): NO